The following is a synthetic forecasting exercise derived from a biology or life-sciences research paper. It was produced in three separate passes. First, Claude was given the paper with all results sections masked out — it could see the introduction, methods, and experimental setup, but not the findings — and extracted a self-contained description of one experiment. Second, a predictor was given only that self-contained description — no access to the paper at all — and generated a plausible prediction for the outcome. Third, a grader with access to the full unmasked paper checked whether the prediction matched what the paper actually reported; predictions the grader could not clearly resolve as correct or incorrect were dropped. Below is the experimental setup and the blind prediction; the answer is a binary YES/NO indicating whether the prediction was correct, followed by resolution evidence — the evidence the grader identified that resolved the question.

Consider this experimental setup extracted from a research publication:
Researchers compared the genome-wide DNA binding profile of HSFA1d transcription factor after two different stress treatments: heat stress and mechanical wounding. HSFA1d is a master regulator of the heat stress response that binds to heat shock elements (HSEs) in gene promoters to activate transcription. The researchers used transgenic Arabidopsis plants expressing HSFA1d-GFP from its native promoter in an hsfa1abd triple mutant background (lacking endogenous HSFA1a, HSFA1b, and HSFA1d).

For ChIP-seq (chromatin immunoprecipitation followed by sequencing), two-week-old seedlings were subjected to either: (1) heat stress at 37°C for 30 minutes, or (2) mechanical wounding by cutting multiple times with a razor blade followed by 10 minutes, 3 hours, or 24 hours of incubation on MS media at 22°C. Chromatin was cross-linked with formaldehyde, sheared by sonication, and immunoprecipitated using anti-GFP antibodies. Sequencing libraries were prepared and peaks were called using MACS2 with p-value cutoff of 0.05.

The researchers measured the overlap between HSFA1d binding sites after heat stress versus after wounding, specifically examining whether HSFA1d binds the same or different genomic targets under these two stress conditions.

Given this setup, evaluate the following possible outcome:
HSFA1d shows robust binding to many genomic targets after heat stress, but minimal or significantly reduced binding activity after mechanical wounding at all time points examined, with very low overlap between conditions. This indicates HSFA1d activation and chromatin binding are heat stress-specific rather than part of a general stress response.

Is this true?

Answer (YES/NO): NO